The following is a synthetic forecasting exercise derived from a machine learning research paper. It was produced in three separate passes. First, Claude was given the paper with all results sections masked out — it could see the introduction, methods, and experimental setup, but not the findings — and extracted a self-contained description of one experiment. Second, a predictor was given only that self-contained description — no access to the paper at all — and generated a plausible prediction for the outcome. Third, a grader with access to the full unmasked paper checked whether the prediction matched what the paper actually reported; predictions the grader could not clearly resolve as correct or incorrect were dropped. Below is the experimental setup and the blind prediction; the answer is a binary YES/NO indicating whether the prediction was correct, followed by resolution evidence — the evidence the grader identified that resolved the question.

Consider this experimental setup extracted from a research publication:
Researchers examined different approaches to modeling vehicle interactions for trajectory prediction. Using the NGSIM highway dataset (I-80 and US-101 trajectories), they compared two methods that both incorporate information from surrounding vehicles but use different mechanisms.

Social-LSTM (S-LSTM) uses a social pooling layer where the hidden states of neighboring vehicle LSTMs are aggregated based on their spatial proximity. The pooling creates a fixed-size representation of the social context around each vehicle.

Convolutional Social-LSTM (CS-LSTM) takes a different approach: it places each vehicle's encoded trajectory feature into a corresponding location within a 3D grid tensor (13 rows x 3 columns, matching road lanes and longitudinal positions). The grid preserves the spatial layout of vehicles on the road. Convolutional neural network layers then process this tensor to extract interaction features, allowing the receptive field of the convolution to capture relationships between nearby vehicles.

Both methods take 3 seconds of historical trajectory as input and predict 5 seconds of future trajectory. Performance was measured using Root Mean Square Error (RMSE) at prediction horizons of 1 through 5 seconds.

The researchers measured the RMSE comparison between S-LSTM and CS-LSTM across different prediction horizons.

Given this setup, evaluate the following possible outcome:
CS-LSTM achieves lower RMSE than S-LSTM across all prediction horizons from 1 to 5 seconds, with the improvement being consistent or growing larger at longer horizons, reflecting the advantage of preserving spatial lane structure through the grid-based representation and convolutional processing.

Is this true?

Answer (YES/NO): YES